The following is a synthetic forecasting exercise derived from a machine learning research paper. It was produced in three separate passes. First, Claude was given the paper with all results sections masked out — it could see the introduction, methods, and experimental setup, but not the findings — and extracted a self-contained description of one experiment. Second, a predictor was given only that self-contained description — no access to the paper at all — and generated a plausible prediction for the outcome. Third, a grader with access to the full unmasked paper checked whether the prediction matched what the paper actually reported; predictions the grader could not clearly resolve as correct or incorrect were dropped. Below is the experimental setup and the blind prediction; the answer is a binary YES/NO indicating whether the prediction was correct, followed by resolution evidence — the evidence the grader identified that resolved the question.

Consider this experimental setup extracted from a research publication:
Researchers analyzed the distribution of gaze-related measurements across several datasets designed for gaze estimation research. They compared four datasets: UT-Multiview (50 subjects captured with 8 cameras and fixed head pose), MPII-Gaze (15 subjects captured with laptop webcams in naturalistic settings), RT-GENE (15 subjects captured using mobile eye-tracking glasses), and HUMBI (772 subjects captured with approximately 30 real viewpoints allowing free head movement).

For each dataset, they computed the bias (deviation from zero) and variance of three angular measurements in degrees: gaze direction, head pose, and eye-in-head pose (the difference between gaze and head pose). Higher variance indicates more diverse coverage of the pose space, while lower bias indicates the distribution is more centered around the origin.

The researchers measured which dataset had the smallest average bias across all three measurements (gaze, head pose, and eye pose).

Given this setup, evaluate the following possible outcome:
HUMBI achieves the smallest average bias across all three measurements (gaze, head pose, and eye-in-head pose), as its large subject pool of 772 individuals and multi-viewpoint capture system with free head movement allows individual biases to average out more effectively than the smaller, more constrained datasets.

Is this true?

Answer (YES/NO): YES